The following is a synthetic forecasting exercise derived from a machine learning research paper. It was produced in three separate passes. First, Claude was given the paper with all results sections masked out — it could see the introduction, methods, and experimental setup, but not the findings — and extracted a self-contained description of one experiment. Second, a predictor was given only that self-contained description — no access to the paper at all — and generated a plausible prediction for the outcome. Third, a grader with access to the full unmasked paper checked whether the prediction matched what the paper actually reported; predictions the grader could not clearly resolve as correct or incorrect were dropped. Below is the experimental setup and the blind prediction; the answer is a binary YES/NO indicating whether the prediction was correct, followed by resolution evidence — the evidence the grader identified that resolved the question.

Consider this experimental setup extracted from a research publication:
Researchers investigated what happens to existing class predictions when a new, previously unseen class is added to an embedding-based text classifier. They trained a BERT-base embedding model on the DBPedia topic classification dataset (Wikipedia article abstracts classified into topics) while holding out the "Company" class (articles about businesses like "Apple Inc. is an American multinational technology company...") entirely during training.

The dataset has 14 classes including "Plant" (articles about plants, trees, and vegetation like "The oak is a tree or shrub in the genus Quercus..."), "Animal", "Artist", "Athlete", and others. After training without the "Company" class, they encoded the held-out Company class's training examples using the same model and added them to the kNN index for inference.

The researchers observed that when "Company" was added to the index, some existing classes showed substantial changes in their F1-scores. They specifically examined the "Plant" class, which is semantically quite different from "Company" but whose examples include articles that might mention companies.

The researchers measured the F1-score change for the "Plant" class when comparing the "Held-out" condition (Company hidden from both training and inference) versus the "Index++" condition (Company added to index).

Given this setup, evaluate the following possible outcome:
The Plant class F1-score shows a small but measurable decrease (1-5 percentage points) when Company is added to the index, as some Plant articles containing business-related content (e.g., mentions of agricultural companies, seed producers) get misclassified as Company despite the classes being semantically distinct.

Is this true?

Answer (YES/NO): NO